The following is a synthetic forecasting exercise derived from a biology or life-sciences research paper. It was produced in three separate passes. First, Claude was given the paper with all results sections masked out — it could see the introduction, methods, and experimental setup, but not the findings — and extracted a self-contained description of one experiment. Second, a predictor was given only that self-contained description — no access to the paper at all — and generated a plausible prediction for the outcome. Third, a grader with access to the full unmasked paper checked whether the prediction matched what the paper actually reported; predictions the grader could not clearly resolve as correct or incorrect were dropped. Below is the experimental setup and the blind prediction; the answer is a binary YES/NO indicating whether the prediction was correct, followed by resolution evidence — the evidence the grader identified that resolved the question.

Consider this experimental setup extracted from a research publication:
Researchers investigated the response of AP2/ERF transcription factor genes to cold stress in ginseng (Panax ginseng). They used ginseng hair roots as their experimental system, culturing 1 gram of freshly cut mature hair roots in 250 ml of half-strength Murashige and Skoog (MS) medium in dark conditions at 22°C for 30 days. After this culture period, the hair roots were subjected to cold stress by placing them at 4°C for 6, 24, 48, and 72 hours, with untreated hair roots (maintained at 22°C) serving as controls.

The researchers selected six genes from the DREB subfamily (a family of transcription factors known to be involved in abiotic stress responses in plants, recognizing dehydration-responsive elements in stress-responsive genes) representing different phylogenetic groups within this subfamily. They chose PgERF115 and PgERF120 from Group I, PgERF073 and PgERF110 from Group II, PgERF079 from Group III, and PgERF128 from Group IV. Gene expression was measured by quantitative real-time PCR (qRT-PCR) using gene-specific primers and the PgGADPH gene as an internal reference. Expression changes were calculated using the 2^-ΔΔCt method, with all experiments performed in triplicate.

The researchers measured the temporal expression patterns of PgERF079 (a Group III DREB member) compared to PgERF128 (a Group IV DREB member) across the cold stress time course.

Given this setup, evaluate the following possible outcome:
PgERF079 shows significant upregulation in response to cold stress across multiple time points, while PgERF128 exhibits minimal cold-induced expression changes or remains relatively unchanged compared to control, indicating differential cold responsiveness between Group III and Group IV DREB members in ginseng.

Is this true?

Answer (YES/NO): NO